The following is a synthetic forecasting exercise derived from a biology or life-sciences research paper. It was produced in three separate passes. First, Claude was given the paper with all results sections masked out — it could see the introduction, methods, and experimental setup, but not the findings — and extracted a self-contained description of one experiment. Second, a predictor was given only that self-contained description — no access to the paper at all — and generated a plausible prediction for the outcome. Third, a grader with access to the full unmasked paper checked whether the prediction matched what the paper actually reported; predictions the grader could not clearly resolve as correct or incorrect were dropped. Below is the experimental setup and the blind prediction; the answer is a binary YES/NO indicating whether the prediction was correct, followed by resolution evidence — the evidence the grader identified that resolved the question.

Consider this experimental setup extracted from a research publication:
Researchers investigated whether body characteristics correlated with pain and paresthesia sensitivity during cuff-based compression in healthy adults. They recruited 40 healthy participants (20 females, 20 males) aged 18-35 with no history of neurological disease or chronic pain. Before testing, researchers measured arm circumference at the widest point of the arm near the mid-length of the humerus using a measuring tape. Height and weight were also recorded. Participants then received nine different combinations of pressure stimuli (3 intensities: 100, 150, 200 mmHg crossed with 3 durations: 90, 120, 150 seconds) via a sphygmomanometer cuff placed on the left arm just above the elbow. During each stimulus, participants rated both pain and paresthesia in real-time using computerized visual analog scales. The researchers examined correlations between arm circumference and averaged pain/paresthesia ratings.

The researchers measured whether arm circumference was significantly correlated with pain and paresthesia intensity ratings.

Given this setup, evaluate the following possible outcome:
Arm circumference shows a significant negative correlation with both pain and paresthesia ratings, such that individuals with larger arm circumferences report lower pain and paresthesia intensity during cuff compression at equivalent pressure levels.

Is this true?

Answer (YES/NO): NO